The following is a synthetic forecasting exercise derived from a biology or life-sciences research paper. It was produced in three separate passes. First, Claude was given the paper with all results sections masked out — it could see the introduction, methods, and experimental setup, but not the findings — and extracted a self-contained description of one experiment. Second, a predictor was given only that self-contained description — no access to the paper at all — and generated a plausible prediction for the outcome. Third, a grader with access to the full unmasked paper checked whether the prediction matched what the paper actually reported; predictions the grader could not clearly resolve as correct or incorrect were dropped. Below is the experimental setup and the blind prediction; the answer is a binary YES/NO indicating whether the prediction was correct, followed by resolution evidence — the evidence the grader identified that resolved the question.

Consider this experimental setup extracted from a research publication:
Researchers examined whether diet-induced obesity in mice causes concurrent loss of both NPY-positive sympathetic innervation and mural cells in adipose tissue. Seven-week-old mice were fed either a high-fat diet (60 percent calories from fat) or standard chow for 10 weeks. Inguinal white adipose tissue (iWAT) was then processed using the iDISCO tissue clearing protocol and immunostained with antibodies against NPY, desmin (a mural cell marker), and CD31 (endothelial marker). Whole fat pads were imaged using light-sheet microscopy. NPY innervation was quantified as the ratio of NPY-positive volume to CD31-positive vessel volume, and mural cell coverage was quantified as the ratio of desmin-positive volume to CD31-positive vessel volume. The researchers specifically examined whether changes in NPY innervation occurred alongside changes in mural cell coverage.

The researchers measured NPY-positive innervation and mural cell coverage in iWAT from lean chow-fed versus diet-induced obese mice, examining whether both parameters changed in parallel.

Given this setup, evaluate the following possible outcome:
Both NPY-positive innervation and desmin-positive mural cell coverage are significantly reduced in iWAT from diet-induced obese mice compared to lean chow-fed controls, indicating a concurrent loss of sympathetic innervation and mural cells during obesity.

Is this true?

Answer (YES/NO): YES